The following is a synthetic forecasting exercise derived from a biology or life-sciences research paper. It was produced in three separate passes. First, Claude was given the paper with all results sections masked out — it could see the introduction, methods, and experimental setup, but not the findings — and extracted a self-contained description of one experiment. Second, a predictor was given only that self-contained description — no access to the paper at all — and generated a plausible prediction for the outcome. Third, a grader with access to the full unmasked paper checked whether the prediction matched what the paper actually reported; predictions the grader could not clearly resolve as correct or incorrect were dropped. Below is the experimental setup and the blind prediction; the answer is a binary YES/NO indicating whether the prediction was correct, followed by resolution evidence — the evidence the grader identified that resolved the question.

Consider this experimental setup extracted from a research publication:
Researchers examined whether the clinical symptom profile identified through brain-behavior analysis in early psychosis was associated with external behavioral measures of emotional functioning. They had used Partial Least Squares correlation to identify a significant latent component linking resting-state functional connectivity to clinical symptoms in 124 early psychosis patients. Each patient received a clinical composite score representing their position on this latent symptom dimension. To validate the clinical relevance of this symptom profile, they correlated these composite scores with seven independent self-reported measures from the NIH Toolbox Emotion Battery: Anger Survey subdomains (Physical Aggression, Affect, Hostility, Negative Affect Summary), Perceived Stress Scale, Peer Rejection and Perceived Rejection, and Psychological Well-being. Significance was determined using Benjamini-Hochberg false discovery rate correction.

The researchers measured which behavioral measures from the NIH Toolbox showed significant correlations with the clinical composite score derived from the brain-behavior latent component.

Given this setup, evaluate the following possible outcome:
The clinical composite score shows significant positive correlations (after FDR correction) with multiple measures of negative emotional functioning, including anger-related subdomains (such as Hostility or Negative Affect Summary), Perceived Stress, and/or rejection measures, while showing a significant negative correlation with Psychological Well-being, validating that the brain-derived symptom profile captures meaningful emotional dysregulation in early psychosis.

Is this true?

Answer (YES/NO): NO